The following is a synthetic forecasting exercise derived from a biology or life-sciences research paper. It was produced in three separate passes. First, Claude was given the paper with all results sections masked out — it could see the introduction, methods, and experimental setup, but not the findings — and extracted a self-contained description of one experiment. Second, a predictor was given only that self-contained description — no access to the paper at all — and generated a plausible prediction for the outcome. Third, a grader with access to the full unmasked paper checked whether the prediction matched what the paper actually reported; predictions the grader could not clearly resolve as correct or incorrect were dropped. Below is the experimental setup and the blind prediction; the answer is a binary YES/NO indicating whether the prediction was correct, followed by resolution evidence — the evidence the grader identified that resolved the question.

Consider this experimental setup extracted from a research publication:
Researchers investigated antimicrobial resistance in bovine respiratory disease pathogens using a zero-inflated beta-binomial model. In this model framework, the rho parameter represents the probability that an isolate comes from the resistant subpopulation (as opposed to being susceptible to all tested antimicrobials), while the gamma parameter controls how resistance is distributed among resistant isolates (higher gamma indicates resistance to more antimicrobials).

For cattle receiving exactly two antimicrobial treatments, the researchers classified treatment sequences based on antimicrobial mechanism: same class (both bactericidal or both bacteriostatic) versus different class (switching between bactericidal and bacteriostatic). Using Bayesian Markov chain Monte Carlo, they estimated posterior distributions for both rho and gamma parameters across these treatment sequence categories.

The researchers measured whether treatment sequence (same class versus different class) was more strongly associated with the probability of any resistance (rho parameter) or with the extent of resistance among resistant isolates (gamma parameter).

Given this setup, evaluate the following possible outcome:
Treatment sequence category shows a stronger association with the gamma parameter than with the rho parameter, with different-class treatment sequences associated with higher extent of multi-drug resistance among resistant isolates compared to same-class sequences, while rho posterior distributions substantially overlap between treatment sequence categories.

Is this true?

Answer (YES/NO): YES